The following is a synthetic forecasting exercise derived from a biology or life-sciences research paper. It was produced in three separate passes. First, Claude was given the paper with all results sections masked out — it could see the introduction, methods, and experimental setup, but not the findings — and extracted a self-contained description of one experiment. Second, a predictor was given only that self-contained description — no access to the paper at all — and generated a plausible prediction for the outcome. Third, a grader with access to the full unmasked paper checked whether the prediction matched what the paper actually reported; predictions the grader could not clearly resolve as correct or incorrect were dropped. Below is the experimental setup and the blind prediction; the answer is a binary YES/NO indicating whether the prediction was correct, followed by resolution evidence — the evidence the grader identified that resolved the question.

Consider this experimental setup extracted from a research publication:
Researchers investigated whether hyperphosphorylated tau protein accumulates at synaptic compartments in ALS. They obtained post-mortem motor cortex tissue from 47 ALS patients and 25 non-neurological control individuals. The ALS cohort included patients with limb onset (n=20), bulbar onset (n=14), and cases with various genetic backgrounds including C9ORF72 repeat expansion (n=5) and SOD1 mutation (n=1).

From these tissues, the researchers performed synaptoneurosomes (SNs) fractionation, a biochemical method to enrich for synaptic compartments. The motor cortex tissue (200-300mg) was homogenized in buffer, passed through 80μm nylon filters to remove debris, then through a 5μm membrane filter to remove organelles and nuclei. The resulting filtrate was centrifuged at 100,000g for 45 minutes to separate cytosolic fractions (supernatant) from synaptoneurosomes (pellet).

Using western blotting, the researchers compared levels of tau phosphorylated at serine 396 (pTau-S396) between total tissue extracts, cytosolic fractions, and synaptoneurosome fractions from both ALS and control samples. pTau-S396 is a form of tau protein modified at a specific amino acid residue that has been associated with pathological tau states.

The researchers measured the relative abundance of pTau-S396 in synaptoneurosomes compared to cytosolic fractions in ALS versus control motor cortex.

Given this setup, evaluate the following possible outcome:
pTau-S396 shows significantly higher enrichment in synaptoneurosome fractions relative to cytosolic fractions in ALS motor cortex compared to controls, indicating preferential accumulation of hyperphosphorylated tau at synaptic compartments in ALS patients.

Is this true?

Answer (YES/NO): YES